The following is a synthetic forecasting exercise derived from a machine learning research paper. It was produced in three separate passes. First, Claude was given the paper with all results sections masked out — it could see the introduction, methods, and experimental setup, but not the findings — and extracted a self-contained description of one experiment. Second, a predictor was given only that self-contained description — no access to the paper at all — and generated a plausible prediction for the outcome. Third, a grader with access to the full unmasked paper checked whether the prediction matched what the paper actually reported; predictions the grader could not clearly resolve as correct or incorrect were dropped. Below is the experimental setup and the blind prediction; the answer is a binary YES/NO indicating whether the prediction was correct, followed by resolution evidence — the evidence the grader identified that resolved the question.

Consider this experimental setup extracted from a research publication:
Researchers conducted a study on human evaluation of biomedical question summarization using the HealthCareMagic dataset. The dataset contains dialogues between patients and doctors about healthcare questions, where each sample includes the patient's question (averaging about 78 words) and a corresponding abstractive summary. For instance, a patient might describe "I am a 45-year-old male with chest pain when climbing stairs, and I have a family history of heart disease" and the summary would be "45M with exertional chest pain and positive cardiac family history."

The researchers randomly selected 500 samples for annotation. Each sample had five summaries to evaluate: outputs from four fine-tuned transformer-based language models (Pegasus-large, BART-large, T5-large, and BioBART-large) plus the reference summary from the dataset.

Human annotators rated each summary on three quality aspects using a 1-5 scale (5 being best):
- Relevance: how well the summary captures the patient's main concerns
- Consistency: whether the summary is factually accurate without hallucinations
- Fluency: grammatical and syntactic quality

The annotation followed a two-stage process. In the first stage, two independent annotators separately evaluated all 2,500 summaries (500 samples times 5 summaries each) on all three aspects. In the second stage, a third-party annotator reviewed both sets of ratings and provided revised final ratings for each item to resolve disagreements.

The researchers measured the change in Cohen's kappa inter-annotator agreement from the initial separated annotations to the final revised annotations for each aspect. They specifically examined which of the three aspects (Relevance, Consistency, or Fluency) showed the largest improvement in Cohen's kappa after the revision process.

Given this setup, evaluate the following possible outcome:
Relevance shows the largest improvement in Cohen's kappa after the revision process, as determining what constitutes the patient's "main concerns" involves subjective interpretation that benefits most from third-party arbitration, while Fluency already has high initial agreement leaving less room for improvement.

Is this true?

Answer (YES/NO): YES